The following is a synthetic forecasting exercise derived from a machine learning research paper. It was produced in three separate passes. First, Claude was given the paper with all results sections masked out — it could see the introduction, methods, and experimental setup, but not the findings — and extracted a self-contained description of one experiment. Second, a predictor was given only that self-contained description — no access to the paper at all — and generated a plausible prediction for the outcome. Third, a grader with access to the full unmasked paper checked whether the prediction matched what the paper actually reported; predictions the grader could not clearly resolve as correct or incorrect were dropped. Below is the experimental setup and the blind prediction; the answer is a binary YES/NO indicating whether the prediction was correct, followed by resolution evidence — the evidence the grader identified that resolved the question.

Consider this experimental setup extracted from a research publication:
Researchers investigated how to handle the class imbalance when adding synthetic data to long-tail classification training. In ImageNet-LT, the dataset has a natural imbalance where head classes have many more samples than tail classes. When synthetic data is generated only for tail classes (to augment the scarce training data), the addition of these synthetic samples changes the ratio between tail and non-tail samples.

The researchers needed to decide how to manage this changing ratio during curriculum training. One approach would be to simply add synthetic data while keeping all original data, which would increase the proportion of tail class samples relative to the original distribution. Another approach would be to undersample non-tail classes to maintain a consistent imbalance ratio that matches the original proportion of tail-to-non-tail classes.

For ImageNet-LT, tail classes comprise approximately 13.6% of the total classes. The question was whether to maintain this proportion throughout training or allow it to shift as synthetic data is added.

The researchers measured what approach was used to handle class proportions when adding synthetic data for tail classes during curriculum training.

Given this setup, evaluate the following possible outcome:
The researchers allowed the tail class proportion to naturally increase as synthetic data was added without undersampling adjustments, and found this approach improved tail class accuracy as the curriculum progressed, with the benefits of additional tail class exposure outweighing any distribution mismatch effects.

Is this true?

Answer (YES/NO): NO